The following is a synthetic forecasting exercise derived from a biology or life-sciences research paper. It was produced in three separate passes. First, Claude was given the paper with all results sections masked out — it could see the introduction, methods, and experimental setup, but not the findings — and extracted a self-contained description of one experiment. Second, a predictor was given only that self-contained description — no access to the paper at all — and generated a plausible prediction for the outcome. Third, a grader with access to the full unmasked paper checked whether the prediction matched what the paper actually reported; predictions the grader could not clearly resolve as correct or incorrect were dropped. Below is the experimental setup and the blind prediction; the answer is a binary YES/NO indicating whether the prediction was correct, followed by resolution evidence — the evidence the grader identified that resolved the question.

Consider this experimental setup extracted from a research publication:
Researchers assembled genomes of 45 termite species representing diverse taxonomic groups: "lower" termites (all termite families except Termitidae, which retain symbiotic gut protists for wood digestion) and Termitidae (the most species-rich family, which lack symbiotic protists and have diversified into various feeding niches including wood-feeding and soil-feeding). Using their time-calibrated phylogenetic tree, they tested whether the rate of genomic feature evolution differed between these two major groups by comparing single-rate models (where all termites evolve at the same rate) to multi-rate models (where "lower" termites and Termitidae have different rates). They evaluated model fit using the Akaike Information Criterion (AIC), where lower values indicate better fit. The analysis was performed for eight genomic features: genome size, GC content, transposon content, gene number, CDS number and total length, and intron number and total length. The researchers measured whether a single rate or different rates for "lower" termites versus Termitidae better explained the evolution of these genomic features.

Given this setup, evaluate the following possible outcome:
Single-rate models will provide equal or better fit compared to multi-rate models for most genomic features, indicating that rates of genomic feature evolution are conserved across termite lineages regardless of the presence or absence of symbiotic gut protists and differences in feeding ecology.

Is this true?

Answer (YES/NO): NO